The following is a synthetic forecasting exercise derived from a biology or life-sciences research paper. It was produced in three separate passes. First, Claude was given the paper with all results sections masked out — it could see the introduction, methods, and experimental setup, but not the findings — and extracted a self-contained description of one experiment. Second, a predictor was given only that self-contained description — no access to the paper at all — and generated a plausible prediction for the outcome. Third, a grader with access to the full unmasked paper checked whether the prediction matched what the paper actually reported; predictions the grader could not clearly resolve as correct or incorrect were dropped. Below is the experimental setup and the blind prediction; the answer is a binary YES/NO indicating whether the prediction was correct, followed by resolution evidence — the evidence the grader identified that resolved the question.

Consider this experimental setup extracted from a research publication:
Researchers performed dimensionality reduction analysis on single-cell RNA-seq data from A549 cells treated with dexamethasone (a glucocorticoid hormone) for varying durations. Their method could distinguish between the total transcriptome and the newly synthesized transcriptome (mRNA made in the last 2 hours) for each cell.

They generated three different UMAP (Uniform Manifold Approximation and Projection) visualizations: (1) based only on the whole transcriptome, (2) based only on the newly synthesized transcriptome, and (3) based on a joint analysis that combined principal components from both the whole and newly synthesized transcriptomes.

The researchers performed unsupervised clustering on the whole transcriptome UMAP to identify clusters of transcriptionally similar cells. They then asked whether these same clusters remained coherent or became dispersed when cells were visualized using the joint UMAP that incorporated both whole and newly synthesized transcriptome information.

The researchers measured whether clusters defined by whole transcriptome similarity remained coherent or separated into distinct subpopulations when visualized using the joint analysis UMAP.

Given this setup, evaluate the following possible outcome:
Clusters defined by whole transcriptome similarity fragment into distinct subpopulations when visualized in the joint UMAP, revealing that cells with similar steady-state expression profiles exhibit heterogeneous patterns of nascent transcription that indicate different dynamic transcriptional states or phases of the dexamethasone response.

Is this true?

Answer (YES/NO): YES